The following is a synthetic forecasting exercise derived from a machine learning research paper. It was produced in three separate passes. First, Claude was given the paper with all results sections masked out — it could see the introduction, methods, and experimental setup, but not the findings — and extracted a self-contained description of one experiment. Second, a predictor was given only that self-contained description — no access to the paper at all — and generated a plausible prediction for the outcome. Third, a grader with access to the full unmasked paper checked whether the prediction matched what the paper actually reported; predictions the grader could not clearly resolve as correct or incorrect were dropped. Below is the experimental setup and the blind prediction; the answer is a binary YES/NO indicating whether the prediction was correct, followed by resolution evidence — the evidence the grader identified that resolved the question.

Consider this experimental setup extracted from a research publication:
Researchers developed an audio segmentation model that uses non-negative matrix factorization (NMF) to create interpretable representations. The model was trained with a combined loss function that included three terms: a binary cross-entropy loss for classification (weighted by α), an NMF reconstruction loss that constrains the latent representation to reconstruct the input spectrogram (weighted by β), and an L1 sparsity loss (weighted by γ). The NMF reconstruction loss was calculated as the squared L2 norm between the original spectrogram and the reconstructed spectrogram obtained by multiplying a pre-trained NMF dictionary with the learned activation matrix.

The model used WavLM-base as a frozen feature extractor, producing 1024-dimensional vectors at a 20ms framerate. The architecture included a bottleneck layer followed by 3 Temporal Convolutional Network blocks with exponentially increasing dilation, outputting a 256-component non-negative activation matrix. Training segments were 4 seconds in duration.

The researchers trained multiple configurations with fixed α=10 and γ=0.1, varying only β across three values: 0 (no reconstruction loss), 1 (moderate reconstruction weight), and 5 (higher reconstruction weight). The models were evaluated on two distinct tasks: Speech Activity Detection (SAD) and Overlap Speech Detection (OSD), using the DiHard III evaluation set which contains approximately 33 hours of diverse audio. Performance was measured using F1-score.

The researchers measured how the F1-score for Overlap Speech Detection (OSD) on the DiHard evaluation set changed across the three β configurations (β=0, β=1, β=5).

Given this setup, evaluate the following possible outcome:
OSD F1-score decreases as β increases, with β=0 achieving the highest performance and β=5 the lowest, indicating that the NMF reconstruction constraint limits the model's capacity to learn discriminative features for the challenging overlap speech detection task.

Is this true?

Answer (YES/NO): YES